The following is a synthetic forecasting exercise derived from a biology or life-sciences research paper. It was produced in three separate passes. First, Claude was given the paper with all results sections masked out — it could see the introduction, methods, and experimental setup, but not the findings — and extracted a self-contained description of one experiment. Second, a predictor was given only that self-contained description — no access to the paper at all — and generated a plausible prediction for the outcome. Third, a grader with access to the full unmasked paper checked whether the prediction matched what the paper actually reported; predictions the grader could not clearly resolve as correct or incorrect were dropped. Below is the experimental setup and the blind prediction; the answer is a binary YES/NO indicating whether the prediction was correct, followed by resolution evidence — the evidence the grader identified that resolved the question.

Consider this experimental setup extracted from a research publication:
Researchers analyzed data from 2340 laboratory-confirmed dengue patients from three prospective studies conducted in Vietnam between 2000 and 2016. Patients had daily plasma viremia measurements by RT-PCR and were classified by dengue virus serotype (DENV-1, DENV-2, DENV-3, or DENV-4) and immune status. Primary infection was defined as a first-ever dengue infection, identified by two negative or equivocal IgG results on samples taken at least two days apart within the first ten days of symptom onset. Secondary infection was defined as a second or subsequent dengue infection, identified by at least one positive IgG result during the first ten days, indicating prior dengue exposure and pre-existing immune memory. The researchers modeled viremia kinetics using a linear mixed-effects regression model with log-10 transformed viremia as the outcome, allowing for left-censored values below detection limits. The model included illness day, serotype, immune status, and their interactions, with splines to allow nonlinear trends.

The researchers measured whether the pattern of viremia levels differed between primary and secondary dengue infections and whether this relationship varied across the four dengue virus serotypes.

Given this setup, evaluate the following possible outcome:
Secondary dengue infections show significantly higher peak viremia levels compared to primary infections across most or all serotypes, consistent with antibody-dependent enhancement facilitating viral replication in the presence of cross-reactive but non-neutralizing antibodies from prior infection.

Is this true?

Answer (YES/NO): NO